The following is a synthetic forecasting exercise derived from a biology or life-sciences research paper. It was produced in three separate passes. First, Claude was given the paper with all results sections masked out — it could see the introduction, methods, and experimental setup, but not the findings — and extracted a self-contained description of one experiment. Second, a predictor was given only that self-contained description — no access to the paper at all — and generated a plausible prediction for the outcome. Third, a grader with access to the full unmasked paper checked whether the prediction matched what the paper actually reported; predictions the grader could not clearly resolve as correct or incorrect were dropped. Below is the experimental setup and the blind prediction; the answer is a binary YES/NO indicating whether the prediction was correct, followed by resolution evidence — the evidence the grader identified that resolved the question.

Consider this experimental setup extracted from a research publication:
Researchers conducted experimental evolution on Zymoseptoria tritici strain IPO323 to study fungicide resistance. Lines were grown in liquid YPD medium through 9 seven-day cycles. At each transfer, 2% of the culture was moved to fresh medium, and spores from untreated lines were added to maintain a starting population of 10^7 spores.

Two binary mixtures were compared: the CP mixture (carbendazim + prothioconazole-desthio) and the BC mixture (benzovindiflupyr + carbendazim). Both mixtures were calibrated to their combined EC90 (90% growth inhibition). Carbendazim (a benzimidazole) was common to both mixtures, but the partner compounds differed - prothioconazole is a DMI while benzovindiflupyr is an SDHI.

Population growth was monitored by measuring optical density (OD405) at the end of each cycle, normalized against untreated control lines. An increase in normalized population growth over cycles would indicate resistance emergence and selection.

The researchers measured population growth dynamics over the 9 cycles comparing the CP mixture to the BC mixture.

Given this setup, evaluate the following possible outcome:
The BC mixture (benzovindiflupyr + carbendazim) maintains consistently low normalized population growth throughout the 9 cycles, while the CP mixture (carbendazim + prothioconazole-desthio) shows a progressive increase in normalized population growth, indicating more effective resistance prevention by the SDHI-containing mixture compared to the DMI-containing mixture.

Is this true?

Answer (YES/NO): NO